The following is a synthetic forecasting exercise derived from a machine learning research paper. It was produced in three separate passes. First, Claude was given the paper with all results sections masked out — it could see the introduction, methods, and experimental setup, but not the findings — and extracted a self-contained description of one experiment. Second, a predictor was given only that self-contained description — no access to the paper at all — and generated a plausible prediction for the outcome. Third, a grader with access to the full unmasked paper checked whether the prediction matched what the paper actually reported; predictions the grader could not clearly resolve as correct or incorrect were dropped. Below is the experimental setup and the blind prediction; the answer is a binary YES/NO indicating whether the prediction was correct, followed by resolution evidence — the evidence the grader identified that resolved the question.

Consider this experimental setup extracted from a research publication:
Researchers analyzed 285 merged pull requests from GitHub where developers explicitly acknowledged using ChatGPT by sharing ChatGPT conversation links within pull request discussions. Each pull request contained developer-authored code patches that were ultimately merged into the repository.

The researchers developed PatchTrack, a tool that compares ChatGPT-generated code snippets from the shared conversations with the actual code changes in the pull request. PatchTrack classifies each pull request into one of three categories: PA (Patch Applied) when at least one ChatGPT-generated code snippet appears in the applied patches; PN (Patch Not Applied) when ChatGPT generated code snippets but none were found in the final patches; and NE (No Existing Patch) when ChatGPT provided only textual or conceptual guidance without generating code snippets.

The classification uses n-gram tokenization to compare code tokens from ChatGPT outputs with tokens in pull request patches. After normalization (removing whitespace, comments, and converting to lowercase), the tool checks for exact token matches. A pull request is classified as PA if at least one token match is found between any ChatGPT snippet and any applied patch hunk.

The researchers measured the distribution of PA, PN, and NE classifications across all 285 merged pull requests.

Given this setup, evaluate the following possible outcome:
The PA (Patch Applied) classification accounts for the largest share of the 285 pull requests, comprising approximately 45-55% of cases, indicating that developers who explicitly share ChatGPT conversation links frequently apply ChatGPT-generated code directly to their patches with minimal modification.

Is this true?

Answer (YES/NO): NO